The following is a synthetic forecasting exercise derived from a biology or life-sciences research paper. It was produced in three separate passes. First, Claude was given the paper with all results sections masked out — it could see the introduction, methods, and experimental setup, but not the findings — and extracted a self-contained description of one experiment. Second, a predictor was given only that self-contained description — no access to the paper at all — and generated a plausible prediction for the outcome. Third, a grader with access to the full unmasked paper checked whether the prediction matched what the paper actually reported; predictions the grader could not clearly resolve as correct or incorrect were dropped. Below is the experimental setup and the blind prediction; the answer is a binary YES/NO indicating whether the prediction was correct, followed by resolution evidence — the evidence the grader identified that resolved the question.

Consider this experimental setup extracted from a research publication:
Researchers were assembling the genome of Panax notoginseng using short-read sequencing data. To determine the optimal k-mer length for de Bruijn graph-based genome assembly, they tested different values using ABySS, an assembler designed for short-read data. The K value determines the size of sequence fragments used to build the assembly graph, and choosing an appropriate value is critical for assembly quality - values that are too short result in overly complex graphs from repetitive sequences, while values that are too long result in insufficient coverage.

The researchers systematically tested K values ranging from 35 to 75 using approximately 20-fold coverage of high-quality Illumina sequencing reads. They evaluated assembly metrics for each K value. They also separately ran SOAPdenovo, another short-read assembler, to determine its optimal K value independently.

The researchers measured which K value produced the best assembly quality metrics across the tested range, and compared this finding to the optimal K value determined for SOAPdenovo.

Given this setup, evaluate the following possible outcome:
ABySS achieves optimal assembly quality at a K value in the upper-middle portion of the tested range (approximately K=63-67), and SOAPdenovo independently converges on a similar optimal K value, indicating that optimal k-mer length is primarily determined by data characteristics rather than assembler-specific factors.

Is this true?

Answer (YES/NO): NO